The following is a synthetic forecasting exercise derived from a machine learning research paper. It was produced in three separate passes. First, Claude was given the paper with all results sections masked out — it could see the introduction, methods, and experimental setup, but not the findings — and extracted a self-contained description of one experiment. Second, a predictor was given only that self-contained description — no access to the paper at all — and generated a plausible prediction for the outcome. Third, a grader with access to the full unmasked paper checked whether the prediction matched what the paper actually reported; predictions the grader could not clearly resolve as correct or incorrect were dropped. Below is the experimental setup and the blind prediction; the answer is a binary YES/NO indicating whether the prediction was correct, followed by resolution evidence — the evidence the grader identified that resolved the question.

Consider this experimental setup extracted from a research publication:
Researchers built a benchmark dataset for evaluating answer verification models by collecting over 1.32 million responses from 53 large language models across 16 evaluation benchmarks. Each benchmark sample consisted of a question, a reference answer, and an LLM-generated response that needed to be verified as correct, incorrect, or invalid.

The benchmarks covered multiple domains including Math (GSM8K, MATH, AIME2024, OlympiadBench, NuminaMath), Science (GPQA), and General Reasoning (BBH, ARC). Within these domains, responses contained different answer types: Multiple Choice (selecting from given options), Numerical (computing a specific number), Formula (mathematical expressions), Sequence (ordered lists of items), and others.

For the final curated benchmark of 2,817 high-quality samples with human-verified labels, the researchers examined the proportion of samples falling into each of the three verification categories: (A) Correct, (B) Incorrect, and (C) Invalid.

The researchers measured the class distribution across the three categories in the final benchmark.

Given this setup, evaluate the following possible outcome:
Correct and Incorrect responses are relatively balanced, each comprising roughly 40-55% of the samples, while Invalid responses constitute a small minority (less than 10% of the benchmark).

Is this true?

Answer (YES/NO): NO